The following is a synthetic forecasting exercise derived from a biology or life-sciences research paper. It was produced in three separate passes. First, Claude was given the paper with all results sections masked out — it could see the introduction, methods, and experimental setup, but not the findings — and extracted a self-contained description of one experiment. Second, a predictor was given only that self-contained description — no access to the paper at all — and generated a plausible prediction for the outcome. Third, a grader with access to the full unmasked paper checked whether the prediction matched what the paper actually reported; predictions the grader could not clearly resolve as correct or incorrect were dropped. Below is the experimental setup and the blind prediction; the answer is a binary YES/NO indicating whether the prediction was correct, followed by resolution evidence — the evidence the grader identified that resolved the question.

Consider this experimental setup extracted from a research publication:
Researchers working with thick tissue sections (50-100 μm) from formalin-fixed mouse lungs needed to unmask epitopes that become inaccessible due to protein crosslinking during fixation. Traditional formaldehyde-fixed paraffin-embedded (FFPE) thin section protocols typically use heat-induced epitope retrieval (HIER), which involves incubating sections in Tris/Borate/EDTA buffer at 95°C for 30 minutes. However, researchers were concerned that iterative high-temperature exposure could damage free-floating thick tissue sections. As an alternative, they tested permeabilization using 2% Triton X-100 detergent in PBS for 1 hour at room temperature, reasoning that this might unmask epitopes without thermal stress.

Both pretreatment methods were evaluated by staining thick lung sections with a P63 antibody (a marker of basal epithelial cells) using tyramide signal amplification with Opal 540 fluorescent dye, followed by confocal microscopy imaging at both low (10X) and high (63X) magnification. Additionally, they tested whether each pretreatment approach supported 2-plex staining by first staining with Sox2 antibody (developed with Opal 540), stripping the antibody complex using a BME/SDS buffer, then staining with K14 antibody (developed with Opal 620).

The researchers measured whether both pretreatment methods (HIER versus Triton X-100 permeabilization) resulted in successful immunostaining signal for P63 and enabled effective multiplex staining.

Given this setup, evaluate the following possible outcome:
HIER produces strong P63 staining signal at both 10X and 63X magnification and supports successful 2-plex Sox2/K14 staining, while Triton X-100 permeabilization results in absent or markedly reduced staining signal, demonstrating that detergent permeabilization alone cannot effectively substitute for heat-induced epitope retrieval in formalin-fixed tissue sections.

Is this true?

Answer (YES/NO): NO